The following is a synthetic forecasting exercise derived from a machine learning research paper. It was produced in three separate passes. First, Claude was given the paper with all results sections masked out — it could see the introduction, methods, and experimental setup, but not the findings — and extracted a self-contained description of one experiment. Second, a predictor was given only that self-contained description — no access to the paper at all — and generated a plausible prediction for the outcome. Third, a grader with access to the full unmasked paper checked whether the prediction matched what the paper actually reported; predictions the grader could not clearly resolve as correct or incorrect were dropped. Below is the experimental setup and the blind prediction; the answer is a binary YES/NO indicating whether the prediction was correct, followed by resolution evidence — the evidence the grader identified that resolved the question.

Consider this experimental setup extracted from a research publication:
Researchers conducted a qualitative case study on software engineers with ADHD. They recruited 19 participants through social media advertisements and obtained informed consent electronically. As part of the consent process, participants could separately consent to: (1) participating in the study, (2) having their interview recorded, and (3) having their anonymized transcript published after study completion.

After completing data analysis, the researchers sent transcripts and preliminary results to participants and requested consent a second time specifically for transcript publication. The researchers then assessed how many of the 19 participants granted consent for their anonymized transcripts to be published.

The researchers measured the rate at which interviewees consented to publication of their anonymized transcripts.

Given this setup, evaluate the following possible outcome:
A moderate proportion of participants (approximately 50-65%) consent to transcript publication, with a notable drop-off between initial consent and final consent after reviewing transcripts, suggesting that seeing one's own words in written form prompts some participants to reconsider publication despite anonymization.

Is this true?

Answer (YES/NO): NO